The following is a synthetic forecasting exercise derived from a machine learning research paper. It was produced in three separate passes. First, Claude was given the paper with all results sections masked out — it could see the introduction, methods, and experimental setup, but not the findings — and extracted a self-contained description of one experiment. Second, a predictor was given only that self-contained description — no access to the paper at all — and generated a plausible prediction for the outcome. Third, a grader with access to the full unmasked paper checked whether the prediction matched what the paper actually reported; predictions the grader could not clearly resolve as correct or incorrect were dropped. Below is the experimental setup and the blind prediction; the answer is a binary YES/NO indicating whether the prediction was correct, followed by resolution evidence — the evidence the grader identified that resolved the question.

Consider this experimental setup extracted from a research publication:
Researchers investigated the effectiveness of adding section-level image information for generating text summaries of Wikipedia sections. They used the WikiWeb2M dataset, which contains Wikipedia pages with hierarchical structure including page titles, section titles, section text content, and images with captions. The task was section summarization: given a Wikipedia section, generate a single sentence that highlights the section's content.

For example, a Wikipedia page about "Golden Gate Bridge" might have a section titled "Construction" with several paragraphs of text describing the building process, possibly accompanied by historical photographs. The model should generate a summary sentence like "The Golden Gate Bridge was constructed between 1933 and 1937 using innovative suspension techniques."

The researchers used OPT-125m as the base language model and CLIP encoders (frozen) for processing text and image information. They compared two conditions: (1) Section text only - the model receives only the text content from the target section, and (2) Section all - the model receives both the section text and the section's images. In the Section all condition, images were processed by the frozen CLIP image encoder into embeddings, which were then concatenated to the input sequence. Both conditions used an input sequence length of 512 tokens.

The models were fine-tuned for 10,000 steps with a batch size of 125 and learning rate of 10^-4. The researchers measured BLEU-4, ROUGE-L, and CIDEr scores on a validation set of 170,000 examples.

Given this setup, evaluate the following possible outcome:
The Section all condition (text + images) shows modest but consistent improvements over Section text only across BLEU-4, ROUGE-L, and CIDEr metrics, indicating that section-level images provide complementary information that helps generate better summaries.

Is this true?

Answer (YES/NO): NO